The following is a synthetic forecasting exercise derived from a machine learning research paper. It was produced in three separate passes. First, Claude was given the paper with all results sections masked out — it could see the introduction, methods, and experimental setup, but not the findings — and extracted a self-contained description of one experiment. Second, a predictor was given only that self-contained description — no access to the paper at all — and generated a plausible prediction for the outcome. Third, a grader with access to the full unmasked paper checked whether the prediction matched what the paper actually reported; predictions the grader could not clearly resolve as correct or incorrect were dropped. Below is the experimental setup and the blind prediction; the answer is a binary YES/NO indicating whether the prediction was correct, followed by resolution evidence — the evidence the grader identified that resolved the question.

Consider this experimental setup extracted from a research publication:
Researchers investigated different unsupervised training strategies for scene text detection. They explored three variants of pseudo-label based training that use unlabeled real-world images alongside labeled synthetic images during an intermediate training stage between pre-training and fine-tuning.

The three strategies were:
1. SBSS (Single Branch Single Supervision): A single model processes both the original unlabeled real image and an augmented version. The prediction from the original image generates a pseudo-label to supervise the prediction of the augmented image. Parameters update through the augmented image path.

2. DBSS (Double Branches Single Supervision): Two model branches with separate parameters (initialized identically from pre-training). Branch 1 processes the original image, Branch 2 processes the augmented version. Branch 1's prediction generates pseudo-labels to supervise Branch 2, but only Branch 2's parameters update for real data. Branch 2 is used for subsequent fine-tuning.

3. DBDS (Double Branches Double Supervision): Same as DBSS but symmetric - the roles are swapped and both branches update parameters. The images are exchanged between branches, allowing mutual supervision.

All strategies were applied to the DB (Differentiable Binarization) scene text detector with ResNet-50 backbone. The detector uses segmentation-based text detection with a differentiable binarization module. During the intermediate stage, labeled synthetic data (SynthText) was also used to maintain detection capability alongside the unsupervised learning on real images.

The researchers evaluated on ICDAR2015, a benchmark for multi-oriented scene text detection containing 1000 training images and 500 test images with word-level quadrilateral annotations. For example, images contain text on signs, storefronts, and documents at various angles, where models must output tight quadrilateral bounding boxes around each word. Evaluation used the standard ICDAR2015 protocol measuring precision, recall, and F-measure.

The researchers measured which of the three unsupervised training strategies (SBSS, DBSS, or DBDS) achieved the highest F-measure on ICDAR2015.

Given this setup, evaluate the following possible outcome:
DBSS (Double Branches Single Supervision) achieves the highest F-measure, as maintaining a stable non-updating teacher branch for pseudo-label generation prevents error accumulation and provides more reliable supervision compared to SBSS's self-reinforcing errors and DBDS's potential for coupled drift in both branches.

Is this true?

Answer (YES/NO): YES